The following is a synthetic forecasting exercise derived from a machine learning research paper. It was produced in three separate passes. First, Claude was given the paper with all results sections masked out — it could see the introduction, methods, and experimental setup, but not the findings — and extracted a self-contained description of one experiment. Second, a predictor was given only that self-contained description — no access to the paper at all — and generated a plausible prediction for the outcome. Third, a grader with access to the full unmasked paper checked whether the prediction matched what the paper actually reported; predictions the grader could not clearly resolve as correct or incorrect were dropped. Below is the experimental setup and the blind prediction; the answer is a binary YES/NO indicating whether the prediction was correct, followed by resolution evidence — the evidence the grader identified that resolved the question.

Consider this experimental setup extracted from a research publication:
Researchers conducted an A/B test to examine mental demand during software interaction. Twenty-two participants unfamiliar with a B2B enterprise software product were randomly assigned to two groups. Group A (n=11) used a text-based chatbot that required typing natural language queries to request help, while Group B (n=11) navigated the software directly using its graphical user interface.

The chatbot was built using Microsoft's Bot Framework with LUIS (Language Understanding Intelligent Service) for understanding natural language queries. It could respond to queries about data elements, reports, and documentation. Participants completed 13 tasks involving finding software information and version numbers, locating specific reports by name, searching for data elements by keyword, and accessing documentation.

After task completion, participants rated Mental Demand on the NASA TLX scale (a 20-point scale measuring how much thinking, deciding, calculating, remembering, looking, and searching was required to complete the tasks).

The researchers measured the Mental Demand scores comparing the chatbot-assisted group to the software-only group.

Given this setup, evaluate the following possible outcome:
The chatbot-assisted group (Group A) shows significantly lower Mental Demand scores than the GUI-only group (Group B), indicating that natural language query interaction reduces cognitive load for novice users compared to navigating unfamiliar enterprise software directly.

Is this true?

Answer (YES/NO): NO